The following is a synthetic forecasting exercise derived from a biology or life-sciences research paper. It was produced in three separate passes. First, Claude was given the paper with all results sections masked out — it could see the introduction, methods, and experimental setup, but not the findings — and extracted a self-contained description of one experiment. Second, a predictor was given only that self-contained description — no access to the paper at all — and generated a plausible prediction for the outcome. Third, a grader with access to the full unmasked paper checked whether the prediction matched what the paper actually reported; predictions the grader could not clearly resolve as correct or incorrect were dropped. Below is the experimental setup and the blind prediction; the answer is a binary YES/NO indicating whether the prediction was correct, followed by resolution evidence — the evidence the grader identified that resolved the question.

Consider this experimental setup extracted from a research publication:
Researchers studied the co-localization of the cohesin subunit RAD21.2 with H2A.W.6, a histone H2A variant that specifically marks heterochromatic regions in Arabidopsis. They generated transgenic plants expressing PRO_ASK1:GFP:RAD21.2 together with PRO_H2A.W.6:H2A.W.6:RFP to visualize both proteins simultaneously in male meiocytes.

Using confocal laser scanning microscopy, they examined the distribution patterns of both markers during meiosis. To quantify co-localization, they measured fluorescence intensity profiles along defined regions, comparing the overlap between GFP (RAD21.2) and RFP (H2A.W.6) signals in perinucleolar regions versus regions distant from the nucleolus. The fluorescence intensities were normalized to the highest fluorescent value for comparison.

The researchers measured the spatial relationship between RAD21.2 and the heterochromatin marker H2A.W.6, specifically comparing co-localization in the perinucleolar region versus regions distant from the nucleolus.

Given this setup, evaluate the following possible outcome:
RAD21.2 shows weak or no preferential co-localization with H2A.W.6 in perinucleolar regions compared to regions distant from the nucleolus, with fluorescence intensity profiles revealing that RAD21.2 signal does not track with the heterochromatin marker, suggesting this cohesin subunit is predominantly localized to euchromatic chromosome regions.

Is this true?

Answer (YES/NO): NO